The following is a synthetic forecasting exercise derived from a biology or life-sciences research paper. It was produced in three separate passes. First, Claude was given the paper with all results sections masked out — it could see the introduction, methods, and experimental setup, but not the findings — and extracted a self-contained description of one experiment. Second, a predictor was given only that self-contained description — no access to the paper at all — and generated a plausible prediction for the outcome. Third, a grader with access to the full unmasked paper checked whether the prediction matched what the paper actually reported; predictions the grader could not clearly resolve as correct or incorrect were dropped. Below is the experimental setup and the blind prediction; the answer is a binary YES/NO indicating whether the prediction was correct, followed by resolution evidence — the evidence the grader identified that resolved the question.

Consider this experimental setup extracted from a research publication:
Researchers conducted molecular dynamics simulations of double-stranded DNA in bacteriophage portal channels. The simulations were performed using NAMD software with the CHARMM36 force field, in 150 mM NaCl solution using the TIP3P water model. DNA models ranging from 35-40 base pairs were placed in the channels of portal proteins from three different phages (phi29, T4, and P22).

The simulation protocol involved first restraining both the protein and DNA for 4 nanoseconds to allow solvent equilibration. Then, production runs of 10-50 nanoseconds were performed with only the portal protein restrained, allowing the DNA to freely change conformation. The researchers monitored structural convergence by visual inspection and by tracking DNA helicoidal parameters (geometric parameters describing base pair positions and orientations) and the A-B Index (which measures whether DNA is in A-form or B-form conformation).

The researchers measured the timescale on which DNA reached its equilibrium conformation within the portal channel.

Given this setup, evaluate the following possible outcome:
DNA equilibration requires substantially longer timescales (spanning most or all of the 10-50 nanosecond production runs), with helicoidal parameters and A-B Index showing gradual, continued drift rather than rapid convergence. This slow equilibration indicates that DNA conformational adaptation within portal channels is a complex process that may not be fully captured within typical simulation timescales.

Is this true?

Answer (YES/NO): NO